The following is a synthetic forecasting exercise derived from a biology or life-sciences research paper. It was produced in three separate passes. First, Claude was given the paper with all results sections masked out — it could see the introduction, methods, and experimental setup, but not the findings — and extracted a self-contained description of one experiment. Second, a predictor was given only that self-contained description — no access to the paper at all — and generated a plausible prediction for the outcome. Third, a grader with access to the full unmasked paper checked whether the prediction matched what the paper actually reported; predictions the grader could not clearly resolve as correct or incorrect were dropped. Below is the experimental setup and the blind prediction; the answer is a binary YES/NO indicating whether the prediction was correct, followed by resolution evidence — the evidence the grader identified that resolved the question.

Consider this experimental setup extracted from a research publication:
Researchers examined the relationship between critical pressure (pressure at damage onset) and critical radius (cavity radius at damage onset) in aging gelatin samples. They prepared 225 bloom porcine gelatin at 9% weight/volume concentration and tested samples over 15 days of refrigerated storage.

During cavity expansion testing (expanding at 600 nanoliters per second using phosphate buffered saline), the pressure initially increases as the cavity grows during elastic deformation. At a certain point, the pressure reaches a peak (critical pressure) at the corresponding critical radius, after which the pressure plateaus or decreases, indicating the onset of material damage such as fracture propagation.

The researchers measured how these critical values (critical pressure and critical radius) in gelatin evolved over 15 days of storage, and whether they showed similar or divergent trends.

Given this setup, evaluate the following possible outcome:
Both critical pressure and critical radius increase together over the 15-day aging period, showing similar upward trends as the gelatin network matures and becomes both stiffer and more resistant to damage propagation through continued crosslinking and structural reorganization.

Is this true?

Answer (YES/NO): NO